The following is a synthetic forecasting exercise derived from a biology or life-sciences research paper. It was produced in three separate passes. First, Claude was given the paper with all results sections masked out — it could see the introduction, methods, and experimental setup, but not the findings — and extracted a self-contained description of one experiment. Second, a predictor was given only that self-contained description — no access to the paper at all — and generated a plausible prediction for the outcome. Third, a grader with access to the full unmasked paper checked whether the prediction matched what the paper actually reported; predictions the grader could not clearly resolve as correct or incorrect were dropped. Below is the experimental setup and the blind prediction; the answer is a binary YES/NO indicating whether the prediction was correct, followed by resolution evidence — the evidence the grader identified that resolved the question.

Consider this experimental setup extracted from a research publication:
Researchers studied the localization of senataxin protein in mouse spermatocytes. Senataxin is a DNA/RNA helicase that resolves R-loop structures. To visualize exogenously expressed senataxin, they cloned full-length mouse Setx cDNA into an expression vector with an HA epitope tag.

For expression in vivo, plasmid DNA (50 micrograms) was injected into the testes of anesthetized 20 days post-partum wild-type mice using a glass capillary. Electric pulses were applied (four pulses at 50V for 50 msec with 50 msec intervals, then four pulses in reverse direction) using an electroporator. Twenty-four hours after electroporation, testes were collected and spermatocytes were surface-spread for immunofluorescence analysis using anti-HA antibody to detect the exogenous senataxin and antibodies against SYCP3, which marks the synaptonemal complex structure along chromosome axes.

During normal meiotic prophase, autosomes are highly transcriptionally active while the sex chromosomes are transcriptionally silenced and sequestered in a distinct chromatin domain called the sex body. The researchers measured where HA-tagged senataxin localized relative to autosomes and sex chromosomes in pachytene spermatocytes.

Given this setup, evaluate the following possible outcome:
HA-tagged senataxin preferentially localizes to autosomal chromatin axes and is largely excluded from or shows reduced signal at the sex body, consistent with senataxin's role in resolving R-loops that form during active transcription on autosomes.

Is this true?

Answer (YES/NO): NO